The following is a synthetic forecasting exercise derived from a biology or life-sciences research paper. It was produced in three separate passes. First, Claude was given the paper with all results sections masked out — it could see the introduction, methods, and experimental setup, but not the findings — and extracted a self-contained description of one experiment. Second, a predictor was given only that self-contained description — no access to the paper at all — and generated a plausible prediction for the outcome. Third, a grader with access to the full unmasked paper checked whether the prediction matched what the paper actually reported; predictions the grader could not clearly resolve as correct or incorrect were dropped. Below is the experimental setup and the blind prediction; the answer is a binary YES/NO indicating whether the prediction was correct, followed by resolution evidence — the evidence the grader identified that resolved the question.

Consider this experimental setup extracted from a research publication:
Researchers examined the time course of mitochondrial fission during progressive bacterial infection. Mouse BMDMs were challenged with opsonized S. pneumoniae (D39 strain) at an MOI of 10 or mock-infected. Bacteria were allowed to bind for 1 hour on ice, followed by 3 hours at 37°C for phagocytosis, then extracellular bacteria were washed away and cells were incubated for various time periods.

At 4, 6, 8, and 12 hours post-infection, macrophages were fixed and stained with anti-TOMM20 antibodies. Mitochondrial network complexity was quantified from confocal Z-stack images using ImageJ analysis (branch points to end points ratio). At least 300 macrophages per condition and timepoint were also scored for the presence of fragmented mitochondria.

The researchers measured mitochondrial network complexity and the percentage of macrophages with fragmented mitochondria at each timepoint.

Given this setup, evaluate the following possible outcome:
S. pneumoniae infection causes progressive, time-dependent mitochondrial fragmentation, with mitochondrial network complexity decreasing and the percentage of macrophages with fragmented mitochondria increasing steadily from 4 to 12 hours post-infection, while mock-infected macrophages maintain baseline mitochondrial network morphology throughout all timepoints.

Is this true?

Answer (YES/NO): NO